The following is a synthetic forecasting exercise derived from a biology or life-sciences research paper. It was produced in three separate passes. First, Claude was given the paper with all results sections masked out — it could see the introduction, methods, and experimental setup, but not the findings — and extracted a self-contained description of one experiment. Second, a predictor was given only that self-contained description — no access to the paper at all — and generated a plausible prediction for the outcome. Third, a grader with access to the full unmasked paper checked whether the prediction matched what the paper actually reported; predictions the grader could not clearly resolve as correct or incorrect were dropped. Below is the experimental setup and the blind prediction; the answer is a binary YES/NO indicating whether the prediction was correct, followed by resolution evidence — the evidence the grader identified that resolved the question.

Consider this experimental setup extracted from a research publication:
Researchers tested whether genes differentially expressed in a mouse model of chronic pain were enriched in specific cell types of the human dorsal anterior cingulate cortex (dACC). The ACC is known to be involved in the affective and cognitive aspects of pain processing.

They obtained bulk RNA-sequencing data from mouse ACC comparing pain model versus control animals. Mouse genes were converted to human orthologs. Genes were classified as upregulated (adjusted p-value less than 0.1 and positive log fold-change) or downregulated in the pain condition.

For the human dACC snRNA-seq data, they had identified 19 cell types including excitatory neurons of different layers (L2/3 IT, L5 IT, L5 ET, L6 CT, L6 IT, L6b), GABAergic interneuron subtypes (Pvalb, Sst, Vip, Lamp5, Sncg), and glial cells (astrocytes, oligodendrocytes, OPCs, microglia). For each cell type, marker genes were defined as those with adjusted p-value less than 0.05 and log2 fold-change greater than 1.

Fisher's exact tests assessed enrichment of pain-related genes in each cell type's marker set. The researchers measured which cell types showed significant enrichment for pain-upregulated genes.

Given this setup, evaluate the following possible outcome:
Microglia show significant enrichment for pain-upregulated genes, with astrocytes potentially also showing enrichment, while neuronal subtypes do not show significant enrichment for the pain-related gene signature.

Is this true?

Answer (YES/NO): NO